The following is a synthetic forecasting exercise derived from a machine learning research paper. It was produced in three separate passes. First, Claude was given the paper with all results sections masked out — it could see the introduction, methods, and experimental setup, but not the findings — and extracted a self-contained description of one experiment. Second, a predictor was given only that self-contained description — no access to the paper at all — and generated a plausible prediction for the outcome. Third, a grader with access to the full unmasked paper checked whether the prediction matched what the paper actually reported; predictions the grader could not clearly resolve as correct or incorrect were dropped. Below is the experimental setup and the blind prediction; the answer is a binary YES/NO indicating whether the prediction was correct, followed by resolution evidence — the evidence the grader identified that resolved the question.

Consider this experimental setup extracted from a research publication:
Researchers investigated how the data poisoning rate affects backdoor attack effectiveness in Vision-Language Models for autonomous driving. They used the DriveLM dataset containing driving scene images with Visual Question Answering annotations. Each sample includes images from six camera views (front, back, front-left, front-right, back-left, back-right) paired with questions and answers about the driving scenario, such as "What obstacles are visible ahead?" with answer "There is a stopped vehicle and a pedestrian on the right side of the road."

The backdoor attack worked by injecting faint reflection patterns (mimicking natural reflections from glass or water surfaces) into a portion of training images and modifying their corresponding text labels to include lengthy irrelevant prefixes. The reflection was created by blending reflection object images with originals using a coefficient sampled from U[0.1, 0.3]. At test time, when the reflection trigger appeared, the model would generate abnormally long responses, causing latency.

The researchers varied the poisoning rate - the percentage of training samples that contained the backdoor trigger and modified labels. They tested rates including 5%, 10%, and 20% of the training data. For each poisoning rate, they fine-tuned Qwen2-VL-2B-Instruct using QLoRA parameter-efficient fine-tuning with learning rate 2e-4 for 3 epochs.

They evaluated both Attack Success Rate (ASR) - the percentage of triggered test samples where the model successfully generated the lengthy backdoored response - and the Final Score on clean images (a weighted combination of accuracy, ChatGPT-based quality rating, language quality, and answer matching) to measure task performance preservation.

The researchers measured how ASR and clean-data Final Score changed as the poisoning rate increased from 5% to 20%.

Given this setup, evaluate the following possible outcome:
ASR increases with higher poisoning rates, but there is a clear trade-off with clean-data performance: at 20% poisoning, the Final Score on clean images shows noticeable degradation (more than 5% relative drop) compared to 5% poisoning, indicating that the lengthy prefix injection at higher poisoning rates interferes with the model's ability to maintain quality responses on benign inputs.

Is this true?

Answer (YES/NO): NO